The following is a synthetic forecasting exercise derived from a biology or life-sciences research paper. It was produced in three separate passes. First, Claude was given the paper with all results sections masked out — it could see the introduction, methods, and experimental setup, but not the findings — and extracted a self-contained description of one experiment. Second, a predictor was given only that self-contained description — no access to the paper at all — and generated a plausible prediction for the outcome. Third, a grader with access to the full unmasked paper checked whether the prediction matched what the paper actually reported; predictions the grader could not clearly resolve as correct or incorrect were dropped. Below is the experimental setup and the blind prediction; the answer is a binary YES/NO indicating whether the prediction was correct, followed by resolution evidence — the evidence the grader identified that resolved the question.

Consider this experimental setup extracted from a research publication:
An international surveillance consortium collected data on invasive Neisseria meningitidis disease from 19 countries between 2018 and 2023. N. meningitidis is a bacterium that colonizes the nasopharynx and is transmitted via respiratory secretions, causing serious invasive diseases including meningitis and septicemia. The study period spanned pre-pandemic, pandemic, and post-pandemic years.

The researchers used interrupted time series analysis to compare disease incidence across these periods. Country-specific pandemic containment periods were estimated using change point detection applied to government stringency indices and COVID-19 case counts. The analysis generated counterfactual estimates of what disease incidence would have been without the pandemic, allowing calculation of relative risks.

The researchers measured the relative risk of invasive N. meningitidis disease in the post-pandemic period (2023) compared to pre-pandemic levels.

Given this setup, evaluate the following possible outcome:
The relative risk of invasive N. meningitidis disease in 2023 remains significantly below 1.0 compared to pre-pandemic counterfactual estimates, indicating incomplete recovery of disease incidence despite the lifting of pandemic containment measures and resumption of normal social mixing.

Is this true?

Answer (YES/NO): YES